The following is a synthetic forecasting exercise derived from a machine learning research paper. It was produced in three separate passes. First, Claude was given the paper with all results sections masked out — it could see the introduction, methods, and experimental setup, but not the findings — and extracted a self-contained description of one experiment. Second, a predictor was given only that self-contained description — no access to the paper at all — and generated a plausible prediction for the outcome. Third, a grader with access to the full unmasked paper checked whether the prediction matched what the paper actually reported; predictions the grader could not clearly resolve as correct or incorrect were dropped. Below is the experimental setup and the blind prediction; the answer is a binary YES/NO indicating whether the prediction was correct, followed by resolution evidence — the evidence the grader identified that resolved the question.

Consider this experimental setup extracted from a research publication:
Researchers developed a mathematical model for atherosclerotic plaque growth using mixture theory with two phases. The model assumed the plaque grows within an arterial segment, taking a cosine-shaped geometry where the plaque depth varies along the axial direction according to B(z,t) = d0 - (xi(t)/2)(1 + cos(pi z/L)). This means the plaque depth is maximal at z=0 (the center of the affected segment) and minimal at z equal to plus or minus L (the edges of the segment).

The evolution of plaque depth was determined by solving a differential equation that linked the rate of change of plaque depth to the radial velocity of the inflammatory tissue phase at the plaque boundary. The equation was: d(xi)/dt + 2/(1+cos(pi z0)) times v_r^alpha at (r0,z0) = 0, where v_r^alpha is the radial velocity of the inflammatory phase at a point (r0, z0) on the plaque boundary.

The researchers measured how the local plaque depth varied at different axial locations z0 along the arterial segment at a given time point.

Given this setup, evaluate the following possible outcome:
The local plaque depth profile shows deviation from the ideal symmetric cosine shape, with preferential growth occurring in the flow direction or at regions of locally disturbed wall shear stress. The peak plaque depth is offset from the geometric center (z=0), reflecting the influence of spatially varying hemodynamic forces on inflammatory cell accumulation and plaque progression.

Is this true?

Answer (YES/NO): NO